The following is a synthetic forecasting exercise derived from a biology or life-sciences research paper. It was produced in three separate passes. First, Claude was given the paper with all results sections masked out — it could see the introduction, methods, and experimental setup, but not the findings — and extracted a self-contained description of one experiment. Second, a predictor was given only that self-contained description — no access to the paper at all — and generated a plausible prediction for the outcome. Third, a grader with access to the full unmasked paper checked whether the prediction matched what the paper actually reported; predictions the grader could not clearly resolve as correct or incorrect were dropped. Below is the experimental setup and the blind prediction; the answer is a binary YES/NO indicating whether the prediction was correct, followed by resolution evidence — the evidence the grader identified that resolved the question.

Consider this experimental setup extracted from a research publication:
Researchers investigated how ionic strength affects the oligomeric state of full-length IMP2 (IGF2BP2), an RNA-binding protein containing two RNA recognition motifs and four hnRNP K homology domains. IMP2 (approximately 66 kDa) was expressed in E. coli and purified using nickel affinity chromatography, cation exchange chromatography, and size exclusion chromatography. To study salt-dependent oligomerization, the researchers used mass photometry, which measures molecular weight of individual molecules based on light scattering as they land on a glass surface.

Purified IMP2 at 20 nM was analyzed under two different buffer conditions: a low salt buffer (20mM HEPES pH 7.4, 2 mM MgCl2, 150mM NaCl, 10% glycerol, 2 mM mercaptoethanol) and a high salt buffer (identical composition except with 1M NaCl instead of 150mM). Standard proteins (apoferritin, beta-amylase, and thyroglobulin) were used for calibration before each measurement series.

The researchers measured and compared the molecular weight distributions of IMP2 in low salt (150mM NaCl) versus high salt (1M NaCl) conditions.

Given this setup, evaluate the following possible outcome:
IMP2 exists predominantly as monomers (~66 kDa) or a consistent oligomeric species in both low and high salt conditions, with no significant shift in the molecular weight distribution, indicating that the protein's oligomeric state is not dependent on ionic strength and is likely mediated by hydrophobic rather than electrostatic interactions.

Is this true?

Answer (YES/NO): NO